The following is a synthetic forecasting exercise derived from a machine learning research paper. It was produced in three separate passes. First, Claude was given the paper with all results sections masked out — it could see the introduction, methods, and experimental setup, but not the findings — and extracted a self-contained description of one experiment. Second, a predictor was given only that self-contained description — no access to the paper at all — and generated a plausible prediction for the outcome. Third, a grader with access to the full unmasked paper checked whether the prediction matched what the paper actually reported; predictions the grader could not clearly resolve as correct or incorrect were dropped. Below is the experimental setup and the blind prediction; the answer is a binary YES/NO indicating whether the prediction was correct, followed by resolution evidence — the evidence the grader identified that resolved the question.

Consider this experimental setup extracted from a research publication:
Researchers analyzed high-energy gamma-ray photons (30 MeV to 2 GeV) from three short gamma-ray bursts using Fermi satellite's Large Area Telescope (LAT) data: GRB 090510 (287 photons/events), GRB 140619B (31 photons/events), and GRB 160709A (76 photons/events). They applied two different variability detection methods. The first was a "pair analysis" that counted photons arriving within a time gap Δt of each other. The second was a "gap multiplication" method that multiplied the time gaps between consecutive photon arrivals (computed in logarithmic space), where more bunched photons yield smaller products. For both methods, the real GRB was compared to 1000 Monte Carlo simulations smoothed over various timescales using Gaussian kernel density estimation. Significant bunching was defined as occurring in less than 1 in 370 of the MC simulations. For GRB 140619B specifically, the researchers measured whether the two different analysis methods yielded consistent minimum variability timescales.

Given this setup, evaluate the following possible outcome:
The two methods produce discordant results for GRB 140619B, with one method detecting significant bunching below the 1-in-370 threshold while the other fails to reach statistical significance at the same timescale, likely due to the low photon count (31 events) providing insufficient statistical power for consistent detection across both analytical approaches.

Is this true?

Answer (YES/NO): NO